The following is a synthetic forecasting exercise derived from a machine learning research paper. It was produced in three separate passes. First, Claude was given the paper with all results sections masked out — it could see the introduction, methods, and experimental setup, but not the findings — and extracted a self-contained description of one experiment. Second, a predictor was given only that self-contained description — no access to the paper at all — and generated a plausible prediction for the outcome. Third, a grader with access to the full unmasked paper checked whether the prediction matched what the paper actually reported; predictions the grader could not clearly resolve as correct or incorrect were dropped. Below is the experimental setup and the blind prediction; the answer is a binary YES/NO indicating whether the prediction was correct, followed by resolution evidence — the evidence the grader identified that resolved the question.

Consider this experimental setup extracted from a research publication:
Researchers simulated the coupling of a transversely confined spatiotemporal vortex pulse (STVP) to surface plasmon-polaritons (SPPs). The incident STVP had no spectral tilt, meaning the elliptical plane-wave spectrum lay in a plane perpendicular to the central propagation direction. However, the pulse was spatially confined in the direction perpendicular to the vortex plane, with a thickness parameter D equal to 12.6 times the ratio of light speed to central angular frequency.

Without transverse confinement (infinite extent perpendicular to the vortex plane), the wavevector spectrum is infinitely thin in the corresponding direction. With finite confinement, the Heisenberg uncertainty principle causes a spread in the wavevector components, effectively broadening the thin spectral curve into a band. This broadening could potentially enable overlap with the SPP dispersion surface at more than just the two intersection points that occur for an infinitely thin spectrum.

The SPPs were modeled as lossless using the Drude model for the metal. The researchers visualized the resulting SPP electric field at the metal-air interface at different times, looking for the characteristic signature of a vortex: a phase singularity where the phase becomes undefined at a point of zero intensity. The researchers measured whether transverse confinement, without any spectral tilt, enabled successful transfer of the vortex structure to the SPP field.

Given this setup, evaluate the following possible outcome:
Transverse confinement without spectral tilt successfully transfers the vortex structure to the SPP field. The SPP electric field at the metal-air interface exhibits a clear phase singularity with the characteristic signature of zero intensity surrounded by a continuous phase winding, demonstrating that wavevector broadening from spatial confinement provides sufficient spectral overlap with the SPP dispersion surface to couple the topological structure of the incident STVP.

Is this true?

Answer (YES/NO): YES